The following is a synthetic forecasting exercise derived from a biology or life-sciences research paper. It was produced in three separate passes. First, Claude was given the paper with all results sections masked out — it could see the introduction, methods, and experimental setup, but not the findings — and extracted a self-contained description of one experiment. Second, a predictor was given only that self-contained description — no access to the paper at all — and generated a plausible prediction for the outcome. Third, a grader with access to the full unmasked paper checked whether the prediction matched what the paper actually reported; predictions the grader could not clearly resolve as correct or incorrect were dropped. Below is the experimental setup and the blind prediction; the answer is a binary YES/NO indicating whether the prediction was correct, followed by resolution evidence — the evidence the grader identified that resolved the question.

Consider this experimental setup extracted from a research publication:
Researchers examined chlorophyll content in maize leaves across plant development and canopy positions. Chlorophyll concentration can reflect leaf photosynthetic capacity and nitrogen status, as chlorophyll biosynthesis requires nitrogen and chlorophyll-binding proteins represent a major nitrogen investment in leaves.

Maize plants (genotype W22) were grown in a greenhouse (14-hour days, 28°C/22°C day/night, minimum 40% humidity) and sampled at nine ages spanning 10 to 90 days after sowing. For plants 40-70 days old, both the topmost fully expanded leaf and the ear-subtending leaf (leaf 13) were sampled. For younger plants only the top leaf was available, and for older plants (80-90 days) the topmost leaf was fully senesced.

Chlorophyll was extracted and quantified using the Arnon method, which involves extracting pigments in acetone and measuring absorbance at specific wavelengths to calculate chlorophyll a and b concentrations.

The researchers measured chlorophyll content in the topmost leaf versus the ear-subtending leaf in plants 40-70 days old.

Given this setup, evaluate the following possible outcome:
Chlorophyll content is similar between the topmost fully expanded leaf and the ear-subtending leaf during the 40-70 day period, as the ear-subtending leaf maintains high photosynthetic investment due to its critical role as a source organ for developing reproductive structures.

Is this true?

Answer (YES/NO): NO